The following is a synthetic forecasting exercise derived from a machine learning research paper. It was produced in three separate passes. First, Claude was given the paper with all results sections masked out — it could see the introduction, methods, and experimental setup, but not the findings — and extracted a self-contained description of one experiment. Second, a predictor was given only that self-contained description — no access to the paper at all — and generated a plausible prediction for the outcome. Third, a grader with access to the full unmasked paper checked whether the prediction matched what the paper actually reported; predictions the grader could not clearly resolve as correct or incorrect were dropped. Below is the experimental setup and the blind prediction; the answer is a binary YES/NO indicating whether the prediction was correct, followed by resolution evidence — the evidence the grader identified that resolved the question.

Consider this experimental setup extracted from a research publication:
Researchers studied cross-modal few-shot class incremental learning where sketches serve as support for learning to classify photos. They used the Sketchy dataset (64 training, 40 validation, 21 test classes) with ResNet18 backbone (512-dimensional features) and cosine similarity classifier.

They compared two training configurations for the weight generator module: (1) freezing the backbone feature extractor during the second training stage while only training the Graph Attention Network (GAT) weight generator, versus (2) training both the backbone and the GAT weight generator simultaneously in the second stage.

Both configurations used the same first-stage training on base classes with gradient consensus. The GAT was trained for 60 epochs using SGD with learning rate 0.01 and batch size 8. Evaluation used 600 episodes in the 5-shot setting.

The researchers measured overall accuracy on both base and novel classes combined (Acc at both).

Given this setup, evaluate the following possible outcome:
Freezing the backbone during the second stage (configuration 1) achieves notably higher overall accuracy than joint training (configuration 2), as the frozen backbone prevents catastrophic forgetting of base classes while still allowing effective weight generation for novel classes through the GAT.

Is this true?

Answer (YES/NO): YES